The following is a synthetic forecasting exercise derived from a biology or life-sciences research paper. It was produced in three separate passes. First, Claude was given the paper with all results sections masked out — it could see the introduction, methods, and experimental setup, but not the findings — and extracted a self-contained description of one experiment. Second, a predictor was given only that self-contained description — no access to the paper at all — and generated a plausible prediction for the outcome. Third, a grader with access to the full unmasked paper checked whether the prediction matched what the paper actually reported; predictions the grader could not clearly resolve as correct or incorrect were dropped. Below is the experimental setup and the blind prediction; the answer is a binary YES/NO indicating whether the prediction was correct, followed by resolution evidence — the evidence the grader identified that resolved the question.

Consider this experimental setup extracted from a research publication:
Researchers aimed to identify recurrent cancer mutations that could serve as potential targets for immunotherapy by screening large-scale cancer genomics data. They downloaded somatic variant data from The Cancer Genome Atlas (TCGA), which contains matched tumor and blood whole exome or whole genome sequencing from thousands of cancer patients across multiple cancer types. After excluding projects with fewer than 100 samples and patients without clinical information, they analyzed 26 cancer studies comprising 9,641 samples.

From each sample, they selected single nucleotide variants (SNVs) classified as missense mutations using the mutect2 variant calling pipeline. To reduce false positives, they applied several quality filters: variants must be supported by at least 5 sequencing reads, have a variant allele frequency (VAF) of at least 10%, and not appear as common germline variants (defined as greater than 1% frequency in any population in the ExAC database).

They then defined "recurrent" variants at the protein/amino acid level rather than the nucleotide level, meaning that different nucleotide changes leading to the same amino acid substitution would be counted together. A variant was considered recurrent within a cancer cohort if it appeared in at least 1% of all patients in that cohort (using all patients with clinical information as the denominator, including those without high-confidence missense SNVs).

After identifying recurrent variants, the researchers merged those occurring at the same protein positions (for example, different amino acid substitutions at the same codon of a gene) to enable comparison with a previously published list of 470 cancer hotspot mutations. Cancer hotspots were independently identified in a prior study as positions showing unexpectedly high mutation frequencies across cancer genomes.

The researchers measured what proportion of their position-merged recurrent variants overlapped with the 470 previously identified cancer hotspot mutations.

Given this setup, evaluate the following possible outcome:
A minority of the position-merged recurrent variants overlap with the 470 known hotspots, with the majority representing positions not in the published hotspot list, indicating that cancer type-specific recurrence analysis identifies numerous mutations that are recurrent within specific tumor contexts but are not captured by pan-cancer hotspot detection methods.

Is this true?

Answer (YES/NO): YES